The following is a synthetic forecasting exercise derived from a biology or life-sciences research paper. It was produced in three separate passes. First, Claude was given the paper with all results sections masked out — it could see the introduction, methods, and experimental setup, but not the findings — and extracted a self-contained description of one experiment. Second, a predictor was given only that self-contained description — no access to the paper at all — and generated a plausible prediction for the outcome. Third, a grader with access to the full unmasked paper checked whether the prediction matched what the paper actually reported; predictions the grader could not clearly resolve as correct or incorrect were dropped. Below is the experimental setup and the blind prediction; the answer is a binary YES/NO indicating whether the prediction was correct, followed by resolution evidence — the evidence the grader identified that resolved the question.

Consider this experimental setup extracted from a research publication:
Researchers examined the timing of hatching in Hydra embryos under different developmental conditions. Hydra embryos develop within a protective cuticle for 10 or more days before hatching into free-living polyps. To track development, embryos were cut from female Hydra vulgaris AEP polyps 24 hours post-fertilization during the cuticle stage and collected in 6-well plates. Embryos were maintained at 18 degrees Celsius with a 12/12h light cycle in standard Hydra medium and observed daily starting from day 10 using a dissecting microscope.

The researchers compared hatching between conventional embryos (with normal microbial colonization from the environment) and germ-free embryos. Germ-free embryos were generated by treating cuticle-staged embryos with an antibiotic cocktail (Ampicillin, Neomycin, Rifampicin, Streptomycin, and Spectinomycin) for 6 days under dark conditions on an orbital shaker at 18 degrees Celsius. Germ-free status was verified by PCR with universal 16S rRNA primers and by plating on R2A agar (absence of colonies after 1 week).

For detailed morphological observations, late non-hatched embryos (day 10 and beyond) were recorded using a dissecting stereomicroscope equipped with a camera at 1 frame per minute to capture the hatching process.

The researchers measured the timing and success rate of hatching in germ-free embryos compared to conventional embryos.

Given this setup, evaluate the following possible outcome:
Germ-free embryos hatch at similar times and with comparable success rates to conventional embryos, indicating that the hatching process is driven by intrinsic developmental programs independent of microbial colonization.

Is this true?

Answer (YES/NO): NO